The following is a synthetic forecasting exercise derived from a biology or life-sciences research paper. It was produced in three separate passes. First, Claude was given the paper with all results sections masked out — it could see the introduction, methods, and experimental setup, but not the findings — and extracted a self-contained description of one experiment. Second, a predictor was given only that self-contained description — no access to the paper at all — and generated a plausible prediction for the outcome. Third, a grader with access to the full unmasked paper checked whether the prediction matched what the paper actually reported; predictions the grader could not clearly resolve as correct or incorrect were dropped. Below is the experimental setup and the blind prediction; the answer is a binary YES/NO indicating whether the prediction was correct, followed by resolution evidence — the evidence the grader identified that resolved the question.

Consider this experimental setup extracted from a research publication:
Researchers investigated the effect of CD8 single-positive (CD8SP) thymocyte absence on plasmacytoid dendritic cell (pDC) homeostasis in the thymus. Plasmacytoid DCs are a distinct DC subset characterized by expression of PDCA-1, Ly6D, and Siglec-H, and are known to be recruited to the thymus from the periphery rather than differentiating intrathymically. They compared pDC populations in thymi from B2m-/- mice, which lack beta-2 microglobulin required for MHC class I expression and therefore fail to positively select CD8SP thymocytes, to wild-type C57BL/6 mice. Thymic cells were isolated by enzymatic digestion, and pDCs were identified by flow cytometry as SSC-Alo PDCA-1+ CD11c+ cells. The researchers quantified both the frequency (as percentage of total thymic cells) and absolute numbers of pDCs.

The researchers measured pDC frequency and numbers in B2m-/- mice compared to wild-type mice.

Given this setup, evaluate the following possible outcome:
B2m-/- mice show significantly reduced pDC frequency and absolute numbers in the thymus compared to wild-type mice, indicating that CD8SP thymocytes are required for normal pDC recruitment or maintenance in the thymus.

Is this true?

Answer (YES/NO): YES